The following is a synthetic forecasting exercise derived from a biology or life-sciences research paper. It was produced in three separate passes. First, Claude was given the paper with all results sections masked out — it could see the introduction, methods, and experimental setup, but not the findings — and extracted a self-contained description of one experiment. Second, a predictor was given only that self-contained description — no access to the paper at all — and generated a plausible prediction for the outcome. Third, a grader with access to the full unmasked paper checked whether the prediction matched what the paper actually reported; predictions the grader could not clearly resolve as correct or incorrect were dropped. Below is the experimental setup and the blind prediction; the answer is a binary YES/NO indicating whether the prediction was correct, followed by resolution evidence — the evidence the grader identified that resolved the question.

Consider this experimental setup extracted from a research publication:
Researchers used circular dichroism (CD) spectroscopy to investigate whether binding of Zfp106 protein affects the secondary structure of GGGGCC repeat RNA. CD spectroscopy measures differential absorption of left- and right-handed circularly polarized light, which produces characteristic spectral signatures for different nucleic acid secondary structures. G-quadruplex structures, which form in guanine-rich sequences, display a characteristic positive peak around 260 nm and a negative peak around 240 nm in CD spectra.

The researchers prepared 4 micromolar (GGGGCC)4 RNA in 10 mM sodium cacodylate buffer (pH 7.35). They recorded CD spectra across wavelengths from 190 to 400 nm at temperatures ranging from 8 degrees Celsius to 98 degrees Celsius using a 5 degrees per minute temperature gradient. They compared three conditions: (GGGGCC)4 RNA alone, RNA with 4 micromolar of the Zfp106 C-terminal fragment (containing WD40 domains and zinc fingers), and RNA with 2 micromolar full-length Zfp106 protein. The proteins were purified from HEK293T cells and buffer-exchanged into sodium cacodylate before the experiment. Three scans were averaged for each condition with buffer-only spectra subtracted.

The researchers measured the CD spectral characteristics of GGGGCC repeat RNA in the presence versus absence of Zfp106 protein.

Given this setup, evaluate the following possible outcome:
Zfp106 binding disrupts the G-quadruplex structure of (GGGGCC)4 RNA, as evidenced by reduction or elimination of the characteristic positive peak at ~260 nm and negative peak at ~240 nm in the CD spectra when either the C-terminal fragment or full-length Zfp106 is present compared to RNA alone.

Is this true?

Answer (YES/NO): NO